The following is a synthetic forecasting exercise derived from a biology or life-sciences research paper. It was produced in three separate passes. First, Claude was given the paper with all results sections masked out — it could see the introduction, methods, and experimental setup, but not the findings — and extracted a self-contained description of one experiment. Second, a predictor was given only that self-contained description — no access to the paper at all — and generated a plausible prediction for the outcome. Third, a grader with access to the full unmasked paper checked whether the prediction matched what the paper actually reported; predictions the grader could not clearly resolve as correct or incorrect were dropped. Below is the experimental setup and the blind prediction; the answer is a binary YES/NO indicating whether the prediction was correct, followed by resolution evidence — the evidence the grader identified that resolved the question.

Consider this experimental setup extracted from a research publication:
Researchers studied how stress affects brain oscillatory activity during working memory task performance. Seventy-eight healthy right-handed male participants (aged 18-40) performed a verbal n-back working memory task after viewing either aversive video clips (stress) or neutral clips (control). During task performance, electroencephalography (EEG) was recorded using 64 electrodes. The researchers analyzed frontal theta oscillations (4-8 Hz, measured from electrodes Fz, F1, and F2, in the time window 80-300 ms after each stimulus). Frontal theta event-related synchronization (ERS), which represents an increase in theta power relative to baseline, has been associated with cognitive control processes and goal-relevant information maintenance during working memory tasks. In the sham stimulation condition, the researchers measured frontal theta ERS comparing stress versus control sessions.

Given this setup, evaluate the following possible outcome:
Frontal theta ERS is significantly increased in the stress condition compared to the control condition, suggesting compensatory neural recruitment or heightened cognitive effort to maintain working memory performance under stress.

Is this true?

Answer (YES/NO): NO